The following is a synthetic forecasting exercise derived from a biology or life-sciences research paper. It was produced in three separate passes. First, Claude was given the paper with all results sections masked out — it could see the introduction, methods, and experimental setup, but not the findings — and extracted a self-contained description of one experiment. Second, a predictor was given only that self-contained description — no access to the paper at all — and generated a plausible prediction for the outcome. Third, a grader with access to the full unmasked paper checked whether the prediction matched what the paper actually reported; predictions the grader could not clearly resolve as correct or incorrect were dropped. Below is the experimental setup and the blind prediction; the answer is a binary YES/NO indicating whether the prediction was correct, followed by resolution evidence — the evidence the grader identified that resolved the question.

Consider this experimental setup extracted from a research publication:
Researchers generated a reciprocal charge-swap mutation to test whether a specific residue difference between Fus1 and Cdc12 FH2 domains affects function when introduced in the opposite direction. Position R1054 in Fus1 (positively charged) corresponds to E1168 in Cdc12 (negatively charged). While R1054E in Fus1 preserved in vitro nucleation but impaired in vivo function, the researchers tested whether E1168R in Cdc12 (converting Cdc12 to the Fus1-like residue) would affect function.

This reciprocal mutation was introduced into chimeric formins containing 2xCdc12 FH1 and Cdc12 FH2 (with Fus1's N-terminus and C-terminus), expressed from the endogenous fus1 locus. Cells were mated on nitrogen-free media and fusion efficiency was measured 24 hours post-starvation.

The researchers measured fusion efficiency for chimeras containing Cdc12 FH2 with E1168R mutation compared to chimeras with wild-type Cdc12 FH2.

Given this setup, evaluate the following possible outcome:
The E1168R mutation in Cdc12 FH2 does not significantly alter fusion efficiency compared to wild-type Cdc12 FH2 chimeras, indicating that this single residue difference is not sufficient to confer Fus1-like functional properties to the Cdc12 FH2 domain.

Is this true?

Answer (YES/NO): NO